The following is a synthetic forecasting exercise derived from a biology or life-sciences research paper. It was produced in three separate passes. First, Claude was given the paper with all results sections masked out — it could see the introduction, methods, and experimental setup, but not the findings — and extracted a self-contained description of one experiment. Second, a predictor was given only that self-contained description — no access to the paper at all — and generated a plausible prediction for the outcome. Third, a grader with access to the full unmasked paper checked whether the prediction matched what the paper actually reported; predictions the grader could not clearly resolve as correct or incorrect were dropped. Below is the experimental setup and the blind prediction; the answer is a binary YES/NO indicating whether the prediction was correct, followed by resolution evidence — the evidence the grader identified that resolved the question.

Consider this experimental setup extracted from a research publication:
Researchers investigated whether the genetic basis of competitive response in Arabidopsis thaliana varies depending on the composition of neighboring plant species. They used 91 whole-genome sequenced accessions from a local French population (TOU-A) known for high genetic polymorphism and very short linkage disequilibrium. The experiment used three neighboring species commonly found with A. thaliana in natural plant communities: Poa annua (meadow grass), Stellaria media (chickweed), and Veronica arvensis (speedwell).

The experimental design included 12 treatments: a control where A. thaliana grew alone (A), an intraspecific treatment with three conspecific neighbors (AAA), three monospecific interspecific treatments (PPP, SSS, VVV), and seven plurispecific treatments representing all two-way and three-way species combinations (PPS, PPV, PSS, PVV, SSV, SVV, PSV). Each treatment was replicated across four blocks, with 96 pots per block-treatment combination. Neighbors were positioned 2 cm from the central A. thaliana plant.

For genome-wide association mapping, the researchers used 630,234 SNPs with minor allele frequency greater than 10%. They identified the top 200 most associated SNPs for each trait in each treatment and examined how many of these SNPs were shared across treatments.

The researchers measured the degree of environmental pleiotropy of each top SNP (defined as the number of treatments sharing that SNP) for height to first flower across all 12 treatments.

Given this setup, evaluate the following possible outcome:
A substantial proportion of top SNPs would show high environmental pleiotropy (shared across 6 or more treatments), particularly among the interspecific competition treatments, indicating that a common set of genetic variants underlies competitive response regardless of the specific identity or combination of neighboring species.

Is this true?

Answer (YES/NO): NO